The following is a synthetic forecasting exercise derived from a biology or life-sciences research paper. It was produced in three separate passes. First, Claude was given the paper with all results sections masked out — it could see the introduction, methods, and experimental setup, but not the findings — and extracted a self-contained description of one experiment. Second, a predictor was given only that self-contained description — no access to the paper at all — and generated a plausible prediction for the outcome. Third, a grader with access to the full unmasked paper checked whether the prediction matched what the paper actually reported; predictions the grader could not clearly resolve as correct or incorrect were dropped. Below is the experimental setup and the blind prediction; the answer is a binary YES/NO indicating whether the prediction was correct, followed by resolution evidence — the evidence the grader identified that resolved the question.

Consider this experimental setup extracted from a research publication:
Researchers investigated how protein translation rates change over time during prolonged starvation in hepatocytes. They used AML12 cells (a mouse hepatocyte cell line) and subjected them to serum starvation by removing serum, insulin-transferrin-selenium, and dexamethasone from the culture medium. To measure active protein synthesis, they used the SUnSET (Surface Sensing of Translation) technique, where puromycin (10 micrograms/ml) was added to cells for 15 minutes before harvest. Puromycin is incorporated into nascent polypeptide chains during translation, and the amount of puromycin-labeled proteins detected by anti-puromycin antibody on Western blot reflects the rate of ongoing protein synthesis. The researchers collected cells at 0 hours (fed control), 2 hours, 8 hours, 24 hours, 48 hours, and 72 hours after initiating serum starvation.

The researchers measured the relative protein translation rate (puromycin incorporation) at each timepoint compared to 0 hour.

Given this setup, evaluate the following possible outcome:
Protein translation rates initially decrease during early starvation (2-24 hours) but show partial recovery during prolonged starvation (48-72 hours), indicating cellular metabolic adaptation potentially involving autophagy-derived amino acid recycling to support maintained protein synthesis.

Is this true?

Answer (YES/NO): NO